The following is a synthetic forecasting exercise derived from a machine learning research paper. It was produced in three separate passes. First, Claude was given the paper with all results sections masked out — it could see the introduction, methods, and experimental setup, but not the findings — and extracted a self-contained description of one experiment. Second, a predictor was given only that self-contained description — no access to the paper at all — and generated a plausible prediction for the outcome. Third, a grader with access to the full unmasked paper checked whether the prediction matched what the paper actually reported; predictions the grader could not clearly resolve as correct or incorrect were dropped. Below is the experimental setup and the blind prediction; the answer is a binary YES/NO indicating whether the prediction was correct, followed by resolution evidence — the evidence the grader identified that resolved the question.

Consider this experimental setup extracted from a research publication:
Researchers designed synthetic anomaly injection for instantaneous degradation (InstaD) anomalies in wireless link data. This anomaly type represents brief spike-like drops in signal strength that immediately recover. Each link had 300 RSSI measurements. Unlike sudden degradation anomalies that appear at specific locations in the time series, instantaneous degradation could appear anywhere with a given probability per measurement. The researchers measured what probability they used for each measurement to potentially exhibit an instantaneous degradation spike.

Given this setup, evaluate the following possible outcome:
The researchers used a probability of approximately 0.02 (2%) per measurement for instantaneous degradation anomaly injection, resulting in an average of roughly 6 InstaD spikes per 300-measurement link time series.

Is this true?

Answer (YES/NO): NO